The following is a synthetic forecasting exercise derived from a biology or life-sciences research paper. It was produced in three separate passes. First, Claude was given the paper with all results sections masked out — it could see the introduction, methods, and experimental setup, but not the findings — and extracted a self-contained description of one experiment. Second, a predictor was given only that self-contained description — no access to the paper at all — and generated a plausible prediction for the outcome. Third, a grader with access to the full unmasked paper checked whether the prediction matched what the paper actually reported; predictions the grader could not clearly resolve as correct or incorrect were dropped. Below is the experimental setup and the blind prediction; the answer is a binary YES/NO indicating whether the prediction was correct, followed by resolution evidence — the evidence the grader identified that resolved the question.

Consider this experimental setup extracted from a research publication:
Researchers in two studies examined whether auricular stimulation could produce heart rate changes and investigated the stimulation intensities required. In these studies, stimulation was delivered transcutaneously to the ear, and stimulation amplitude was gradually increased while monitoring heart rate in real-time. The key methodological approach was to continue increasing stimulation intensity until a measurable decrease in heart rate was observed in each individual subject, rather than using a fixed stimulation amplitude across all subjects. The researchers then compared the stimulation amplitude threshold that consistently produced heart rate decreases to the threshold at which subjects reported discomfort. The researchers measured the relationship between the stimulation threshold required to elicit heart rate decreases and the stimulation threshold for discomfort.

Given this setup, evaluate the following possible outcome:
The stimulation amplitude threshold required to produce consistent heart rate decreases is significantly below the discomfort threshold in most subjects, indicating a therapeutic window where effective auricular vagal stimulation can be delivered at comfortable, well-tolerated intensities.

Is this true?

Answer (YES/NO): NO